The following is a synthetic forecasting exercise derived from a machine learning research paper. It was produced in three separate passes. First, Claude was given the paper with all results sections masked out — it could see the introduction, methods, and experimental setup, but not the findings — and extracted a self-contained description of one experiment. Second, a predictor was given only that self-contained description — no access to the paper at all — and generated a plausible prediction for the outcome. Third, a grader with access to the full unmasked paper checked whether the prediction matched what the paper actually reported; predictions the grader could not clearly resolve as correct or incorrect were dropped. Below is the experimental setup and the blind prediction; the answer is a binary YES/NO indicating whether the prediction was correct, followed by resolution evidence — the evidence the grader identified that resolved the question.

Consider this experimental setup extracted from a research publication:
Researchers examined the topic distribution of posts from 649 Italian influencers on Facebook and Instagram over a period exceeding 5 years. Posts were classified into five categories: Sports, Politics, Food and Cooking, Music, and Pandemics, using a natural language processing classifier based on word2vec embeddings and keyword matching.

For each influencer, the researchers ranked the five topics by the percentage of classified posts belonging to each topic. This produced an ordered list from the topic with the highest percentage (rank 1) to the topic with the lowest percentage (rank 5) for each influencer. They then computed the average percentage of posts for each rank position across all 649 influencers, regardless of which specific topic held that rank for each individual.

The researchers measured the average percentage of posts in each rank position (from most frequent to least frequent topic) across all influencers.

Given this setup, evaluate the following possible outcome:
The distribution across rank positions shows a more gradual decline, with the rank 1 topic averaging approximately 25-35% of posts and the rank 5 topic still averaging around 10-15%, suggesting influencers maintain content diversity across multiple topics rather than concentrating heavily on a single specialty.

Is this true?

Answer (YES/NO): NO